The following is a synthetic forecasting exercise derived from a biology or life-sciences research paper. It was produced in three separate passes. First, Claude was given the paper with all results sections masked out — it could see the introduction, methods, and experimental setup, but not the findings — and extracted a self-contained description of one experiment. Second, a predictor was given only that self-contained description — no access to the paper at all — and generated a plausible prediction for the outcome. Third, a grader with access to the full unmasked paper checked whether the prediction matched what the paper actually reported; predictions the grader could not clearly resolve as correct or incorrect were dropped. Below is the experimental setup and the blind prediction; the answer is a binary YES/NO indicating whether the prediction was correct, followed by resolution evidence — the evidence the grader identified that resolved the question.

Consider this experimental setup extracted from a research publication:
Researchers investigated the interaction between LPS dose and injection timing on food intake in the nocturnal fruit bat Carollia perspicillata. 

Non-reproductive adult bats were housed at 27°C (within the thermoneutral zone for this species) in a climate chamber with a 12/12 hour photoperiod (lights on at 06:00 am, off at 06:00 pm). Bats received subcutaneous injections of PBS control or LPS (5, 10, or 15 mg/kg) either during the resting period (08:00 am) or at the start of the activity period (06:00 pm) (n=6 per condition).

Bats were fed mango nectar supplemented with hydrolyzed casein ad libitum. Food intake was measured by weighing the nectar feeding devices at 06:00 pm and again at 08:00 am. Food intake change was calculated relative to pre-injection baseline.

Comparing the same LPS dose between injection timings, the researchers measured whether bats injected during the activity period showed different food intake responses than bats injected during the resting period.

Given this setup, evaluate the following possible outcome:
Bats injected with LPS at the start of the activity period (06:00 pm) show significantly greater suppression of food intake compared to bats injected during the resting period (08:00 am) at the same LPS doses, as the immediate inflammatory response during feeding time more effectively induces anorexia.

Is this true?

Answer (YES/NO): NO